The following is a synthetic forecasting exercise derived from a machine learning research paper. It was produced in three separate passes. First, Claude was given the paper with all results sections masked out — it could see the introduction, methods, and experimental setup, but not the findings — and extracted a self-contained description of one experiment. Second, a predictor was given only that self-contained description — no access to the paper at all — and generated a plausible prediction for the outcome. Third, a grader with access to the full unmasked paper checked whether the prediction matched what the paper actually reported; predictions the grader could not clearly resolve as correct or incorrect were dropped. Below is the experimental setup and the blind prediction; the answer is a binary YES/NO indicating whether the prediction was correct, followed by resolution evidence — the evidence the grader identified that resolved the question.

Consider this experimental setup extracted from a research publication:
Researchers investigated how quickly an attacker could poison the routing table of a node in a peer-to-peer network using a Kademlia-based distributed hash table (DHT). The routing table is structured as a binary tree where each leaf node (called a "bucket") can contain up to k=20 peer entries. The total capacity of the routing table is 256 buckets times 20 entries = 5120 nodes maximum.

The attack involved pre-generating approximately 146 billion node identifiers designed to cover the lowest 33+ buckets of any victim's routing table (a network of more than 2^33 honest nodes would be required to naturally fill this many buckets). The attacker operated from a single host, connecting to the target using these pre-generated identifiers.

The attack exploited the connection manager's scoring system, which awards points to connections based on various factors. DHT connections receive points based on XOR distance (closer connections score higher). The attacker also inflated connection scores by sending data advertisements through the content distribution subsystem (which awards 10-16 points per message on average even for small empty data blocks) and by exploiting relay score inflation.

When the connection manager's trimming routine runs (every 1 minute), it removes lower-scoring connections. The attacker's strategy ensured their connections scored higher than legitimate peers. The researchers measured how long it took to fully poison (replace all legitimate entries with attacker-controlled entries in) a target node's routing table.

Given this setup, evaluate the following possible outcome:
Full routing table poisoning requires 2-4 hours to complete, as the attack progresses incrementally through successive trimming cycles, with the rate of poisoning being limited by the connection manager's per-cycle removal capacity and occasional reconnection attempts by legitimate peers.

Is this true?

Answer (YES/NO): NO